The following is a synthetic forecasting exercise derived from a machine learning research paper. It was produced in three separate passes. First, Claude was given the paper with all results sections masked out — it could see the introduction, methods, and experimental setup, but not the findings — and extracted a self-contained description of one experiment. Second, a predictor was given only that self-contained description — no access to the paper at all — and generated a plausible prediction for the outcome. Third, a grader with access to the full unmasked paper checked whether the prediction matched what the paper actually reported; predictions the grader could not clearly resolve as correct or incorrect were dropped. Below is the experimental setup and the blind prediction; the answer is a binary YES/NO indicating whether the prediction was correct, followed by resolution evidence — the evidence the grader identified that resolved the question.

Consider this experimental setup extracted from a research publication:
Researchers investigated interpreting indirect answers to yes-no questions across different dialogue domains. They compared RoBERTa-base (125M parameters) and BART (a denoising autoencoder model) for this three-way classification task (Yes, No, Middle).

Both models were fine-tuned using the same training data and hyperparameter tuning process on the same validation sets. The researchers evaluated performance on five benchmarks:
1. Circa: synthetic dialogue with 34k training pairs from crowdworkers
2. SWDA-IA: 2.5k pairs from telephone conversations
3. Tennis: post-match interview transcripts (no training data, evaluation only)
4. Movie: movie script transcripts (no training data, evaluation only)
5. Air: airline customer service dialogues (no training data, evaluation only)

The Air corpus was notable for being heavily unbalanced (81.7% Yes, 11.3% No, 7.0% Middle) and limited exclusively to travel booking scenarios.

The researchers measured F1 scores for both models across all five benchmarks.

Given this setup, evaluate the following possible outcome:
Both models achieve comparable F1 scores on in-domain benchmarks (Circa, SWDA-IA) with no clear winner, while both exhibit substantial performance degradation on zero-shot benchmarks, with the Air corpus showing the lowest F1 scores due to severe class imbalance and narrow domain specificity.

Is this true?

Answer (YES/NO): NO